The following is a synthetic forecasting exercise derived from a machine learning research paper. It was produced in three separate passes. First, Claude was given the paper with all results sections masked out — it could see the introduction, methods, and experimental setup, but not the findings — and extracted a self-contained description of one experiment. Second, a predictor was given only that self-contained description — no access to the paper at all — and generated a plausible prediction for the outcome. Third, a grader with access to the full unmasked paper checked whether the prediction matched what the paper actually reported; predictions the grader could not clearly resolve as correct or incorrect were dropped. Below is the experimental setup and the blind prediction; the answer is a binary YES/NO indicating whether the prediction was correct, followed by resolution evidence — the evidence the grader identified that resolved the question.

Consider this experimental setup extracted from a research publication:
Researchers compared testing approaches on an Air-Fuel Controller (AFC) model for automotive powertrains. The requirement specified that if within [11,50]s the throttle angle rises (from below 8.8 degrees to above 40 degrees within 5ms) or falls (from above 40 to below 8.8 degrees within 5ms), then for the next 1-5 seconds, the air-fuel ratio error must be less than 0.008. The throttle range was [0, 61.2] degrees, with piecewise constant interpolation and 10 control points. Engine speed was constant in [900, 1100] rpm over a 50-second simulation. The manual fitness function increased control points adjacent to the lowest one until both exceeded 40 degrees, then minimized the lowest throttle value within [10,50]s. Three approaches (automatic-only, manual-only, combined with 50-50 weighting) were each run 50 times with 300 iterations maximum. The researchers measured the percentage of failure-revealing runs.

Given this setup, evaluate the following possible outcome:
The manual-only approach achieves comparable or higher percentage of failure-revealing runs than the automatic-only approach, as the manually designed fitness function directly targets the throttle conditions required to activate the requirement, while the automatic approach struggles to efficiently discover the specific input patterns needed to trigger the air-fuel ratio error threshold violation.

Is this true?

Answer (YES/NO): YES